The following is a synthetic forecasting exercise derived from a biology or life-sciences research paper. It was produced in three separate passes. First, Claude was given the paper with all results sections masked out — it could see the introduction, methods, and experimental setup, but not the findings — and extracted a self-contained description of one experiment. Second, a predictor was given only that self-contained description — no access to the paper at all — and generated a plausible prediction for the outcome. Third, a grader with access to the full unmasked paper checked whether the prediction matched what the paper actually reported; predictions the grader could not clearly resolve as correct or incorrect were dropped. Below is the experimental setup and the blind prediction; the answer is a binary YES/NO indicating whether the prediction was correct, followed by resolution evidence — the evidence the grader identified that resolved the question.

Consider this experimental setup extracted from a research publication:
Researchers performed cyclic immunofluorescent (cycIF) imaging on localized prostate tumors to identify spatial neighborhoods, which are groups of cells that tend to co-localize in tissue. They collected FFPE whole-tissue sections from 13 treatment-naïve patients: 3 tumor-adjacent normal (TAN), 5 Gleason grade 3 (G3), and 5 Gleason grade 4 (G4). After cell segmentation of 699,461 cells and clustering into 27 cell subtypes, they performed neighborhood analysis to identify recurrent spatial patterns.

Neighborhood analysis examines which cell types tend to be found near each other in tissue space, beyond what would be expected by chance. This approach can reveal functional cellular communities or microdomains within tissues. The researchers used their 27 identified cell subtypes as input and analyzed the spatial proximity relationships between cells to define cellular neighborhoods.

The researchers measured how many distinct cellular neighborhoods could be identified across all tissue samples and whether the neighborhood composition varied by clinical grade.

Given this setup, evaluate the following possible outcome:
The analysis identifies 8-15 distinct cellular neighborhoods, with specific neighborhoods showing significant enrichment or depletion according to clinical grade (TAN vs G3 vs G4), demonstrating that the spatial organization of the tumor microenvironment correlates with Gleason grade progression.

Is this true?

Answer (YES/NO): YES